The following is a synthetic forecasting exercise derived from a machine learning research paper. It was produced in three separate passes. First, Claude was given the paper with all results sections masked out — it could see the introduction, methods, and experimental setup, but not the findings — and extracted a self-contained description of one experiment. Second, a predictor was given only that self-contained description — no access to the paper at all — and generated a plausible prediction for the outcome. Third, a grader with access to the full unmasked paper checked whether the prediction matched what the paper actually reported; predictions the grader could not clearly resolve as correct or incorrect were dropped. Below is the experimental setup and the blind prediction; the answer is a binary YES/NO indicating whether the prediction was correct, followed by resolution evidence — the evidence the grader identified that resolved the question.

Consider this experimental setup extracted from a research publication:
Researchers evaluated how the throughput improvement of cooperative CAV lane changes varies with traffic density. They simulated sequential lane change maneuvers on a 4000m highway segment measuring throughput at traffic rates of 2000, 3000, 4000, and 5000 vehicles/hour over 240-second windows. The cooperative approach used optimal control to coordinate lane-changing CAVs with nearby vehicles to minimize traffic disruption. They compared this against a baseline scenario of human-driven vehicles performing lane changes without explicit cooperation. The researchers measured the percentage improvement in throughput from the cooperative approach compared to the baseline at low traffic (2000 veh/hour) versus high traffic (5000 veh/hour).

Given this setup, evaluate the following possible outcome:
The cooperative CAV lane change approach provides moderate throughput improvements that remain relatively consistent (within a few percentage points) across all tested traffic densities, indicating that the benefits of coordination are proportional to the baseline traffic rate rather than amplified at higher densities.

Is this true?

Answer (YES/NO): NO